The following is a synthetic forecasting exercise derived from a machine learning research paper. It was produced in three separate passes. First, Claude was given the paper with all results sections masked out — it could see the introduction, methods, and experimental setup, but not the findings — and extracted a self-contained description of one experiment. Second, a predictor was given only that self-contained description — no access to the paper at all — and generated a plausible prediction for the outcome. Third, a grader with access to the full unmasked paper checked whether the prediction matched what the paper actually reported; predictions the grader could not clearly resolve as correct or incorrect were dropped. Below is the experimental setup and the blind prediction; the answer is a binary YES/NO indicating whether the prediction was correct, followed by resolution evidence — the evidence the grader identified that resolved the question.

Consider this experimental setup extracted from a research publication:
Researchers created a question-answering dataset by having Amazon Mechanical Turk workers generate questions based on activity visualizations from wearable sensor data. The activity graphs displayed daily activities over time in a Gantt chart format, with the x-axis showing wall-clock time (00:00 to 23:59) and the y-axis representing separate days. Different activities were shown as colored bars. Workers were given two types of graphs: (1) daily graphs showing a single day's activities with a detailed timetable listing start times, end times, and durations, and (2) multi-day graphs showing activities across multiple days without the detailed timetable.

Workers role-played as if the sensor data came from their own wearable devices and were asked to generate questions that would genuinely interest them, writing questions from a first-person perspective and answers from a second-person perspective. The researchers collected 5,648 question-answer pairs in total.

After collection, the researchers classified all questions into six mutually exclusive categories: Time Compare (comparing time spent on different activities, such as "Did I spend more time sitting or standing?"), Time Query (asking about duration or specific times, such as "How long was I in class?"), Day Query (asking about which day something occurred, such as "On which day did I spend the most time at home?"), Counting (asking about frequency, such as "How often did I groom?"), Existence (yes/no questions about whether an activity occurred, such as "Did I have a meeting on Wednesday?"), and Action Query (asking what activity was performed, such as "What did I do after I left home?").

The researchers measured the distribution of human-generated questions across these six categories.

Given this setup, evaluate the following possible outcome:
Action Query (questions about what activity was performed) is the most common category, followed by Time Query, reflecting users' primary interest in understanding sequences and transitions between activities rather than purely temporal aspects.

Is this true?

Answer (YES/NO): NO